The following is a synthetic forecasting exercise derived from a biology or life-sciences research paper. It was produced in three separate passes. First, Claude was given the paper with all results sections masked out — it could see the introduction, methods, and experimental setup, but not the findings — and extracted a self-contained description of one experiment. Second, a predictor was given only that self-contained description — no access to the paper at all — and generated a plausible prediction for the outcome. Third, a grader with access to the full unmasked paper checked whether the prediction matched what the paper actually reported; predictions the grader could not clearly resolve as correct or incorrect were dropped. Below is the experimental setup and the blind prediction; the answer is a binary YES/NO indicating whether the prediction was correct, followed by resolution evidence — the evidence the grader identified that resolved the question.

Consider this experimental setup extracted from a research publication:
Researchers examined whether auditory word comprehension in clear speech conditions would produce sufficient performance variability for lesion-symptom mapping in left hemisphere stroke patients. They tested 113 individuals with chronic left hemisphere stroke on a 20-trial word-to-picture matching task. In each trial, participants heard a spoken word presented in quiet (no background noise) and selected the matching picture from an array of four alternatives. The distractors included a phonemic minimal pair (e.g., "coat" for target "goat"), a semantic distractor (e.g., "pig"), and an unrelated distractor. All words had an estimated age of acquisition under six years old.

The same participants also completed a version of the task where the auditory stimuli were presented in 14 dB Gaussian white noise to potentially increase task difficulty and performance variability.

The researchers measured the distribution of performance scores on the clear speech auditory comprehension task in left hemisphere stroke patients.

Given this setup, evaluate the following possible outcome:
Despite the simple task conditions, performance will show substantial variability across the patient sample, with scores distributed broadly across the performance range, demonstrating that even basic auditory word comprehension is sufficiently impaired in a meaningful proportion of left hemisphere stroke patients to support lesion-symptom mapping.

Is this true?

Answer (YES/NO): NO